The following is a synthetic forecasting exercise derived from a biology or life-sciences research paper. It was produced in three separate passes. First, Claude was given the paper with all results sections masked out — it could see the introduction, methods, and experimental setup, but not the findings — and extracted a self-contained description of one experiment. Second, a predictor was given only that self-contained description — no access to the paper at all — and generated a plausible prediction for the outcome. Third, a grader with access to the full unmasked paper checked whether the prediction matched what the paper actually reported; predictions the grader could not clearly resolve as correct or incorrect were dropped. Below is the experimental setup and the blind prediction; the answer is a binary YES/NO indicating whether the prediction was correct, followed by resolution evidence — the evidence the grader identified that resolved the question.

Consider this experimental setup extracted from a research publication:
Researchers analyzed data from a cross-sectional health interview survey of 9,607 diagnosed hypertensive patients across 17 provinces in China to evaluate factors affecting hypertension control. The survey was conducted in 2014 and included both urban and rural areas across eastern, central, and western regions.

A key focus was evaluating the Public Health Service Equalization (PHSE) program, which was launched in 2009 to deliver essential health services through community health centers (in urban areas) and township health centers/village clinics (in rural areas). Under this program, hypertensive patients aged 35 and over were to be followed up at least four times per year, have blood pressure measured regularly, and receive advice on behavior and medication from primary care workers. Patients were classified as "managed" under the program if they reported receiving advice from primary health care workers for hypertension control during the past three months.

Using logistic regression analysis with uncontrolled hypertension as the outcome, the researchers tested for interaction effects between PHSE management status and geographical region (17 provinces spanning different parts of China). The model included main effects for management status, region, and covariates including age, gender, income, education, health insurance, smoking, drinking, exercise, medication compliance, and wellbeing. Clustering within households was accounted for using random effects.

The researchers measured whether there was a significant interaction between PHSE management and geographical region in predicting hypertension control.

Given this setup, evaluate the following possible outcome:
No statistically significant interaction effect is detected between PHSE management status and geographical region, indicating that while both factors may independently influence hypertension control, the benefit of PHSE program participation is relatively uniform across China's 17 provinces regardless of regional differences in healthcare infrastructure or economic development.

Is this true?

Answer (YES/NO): NO